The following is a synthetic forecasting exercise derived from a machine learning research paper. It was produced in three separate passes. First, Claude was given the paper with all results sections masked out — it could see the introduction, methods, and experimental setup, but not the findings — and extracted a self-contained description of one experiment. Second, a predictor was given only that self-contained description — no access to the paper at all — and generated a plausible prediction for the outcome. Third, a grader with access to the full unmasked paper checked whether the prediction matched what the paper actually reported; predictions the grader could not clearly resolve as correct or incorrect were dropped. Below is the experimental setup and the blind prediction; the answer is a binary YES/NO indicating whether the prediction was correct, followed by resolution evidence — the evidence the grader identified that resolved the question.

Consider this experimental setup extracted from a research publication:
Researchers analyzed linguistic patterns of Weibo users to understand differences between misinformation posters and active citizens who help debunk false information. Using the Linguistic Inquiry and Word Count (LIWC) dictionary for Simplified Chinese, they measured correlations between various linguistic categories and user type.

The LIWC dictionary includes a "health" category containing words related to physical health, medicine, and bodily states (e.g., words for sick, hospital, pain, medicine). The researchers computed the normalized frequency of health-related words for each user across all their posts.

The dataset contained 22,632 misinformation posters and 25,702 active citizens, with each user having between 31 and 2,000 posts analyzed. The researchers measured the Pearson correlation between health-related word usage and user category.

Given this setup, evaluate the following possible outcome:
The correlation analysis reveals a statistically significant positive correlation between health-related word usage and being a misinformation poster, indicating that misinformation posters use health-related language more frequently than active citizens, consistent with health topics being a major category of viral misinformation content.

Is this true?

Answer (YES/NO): YES